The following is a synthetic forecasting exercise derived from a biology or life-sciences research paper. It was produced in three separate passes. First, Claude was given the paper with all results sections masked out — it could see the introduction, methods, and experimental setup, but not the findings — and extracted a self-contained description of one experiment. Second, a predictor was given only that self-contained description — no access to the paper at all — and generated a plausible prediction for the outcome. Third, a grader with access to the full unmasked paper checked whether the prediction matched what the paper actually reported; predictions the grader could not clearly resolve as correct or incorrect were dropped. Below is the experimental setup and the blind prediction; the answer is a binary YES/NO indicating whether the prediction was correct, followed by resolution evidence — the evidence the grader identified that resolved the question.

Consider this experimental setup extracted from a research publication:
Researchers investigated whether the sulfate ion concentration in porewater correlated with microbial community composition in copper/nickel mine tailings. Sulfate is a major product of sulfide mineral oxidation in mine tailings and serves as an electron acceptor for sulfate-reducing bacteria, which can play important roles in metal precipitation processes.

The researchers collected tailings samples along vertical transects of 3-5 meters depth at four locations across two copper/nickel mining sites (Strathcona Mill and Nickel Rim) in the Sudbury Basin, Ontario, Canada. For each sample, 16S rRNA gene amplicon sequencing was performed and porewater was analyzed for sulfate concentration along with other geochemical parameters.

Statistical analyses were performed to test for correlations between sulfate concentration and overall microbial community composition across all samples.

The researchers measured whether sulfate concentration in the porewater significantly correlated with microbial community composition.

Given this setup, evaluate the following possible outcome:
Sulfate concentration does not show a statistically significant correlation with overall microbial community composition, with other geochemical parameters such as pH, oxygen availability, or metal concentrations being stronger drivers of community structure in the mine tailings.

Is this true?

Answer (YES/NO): YES